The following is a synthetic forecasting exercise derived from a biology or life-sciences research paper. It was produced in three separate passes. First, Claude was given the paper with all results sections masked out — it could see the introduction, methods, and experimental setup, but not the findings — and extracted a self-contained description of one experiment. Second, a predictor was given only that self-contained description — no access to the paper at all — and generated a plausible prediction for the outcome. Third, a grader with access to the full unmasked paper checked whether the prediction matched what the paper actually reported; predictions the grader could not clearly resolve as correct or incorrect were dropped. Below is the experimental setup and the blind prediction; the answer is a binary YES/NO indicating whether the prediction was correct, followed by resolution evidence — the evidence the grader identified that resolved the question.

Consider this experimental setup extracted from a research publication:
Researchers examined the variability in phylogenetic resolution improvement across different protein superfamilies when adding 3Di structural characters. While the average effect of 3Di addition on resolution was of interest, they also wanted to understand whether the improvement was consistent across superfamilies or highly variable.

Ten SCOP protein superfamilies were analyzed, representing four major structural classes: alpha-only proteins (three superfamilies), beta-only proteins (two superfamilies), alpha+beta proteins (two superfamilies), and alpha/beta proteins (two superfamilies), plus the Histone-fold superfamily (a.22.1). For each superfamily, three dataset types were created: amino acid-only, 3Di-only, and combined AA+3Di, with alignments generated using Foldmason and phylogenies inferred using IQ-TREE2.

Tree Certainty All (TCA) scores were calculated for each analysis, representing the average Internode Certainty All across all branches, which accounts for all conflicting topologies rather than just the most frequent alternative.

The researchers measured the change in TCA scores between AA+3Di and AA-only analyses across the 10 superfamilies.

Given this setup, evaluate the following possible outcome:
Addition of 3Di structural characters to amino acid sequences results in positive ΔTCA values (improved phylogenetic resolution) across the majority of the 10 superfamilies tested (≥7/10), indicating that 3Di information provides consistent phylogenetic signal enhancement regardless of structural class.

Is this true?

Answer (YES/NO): NO